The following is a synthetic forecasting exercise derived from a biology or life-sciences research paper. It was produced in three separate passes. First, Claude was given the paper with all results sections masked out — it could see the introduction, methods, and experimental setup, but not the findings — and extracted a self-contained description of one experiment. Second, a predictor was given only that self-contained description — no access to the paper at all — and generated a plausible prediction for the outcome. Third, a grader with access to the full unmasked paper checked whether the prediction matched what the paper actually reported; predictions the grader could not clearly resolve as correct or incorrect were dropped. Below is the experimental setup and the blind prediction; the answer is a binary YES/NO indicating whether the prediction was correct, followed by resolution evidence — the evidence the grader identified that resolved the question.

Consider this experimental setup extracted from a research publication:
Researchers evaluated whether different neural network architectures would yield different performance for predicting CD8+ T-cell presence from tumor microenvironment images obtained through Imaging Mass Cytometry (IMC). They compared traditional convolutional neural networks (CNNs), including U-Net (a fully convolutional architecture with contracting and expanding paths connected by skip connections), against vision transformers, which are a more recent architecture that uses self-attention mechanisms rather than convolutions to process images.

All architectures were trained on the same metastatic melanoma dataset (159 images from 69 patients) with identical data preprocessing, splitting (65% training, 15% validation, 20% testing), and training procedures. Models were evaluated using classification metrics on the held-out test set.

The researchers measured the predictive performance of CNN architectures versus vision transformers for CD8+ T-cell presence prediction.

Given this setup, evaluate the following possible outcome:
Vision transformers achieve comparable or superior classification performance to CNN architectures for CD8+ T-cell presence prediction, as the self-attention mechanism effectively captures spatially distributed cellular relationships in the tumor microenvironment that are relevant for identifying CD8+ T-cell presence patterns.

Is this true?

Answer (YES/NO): YES